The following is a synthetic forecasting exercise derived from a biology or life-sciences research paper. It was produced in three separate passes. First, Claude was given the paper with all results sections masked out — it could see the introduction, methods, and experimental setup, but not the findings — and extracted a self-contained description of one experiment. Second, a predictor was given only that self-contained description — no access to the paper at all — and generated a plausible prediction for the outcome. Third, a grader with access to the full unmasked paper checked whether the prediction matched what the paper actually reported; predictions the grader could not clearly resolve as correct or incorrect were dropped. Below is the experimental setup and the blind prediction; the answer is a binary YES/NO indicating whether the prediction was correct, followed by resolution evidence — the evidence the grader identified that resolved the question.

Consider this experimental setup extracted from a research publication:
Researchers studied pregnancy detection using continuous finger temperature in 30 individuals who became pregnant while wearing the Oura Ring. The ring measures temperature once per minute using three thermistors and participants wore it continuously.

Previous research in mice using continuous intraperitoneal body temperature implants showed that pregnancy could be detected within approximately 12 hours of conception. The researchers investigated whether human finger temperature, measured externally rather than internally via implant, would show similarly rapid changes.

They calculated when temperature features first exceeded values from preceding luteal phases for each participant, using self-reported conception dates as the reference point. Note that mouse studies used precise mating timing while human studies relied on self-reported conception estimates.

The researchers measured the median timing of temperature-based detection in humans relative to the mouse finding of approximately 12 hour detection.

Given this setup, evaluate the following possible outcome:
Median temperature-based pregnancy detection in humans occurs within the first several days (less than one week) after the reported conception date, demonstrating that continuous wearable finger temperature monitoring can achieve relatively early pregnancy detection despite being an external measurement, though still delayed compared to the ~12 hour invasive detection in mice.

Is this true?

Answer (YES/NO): YES